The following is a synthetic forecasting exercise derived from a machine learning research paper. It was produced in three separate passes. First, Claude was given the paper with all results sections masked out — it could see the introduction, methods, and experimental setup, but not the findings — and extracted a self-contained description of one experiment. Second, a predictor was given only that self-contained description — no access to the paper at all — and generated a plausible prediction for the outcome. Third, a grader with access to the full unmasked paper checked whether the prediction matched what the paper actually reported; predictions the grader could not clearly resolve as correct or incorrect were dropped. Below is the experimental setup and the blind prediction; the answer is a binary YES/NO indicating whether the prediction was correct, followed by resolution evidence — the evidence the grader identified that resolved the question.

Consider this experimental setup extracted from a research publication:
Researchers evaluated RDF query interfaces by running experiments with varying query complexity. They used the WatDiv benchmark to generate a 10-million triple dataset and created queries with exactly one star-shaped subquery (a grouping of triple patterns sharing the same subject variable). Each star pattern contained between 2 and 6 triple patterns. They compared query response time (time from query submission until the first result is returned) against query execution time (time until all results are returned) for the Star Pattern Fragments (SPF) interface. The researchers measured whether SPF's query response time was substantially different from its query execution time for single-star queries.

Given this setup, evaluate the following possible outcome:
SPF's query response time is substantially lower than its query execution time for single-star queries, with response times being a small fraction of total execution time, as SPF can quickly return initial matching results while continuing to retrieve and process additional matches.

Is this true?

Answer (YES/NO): NO